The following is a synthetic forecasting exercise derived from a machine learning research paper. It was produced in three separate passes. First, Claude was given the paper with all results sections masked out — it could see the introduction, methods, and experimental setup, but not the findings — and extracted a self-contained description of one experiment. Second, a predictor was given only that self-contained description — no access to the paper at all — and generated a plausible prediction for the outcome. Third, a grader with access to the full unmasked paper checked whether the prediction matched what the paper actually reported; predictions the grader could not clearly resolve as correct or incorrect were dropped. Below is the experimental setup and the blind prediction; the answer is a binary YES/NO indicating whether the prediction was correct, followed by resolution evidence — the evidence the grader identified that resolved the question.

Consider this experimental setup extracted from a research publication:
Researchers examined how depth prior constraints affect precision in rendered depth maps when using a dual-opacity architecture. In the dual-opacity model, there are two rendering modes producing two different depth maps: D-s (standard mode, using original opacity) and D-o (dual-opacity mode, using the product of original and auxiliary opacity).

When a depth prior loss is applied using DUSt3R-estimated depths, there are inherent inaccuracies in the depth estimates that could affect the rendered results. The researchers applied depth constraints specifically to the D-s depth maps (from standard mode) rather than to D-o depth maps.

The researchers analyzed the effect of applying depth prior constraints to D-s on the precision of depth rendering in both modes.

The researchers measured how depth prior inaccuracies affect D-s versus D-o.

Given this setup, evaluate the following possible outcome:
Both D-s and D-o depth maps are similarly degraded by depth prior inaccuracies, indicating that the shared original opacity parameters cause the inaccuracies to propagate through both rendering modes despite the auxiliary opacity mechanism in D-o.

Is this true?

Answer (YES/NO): NO